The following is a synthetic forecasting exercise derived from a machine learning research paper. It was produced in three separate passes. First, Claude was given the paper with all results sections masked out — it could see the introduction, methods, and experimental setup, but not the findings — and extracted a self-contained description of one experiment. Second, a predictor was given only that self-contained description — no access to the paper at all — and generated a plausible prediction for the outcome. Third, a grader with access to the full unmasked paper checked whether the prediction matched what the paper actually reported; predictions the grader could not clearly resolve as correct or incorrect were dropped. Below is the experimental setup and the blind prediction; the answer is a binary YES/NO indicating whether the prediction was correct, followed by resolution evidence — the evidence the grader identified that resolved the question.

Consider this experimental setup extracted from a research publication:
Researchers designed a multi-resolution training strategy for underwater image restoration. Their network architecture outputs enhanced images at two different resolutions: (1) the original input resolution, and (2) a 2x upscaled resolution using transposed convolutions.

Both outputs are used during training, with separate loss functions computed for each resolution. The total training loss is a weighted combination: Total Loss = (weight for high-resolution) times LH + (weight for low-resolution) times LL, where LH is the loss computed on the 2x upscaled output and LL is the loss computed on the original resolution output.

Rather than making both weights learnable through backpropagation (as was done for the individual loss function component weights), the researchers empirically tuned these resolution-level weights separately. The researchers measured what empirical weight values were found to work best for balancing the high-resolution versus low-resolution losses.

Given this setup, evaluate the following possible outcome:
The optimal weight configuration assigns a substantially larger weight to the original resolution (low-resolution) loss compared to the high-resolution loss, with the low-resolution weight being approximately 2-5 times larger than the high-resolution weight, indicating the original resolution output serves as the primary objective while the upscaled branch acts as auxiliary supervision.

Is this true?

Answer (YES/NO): NO